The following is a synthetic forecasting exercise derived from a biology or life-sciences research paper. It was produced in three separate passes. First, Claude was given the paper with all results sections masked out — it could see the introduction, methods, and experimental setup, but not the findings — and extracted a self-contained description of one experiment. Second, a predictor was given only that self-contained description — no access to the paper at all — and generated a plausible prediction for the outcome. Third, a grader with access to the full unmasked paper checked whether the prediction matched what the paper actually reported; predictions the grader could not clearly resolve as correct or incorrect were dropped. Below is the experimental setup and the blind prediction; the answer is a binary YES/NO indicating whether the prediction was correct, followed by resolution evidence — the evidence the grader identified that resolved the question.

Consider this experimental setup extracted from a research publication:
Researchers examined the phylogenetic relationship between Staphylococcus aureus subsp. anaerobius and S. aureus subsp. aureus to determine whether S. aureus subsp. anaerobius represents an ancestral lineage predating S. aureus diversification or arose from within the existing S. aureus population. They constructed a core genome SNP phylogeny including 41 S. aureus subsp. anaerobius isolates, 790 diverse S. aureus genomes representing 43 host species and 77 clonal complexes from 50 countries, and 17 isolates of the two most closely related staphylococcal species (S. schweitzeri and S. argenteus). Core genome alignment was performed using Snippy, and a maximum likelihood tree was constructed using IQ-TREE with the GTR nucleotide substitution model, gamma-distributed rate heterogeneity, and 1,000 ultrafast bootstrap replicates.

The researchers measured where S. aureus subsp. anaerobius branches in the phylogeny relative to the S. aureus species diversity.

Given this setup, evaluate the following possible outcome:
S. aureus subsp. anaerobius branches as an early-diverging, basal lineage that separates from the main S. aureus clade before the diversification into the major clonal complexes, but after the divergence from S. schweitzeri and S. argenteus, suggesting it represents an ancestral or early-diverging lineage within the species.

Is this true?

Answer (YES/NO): NO